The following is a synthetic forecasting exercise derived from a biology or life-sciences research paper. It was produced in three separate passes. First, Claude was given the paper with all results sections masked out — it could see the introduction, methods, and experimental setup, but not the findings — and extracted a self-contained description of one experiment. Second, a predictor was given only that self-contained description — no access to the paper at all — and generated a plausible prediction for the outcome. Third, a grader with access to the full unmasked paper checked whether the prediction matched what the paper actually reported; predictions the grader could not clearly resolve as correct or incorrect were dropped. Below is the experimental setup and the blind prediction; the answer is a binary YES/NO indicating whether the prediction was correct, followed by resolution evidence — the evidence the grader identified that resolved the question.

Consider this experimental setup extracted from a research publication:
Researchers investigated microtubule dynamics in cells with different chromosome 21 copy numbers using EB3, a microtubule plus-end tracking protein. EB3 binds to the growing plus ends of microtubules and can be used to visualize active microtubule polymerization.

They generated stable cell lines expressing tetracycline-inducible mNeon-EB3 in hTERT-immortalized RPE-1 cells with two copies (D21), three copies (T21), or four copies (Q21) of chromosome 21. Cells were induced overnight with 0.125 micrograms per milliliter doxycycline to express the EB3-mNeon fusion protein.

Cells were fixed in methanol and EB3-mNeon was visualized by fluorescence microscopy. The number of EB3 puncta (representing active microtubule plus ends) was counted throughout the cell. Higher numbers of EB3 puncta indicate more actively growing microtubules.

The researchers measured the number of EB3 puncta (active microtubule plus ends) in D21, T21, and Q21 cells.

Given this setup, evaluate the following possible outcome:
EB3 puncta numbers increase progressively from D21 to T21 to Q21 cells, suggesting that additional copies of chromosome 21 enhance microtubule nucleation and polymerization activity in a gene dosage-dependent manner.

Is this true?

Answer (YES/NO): YES